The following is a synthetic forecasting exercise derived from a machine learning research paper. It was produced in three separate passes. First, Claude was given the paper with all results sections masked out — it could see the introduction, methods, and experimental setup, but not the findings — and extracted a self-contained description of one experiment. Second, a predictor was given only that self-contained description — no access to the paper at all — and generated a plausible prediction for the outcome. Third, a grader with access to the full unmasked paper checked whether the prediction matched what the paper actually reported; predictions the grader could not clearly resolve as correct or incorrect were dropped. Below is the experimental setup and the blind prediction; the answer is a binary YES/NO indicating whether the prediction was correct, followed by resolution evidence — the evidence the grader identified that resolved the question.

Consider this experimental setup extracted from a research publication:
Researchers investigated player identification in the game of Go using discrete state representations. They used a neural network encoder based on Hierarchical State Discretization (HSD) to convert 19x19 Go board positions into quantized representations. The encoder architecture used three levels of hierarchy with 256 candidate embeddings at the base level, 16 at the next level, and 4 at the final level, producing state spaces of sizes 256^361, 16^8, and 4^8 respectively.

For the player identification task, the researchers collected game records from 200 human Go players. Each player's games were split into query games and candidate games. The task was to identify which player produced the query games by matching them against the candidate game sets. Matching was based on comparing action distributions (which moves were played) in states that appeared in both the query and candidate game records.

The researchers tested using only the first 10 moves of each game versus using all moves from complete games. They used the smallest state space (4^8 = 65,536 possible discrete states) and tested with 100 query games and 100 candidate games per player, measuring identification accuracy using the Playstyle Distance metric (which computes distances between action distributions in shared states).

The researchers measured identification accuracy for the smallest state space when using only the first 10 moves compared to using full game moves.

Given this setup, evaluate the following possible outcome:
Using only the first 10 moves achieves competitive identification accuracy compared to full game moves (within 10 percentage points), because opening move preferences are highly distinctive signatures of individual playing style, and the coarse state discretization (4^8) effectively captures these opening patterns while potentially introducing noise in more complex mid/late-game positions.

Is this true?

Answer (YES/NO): NO